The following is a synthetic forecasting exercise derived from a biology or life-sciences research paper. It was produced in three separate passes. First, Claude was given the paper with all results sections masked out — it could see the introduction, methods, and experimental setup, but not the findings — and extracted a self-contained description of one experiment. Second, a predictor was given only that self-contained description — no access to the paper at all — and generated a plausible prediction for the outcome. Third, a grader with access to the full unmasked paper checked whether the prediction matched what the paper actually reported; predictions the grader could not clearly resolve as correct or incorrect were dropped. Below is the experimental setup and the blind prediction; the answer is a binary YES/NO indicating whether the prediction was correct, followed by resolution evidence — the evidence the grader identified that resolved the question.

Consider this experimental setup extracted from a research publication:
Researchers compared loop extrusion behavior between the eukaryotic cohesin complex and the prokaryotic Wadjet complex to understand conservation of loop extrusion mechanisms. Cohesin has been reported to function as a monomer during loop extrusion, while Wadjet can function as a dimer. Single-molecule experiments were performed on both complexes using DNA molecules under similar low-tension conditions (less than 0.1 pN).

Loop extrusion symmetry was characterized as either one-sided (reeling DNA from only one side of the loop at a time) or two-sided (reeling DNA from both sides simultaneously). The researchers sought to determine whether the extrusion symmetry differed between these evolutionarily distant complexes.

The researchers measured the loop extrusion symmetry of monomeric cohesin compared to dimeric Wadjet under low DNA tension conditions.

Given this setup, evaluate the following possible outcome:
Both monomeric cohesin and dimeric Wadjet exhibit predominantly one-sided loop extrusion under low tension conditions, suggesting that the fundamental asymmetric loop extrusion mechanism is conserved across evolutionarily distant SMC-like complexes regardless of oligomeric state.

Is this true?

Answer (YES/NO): NO